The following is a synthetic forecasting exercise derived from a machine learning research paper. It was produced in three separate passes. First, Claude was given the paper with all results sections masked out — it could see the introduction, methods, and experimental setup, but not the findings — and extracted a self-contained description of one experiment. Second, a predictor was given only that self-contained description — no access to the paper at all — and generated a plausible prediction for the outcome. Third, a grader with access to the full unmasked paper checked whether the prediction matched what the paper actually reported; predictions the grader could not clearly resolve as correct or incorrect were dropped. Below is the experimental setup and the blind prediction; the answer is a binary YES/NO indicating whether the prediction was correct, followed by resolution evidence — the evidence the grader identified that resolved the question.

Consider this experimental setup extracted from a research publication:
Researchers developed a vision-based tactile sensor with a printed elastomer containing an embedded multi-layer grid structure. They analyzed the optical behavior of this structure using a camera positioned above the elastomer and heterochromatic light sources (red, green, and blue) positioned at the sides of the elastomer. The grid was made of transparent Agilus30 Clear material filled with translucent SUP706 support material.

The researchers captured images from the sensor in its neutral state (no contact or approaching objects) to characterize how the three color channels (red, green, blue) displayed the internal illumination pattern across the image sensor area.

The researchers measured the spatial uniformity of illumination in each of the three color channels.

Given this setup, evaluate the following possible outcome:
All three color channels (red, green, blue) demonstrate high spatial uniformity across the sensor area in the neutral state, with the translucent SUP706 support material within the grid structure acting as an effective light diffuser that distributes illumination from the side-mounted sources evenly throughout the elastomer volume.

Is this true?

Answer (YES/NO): NO